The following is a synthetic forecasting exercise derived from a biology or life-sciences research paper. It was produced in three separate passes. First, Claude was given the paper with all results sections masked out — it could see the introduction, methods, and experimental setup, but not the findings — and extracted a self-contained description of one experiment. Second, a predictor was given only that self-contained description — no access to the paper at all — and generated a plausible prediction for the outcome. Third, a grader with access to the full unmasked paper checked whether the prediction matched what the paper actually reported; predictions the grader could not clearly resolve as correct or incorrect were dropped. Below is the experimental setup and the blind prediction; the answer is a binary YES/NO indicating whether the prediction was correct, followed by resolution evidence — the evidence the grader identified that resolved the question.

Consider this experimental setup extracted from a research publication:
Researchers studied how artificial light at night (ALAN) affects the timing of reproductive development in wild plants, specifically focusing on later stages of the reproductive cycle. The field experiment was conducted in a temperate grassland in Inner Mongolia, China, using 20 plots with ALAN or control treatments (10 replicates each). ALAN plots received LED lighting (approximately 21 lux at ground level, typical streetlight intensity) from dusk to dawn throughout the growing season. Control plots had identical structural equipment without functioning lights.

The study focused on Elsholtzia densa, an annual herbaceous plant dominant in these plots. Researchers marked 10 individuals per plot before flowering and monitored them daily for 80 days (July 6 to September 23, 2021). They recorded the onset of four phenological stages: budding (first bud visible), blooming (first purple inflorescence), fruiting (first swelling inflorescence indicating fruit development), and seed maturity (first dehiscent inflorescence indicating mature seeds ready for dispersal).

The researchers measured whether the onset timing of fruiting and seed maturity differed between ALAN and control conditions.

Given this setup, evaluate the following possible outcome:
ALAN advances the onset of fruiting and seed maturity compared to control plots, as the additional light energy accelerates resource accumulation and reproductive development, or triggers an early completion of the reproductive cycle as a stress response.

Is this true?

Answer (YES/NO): YES